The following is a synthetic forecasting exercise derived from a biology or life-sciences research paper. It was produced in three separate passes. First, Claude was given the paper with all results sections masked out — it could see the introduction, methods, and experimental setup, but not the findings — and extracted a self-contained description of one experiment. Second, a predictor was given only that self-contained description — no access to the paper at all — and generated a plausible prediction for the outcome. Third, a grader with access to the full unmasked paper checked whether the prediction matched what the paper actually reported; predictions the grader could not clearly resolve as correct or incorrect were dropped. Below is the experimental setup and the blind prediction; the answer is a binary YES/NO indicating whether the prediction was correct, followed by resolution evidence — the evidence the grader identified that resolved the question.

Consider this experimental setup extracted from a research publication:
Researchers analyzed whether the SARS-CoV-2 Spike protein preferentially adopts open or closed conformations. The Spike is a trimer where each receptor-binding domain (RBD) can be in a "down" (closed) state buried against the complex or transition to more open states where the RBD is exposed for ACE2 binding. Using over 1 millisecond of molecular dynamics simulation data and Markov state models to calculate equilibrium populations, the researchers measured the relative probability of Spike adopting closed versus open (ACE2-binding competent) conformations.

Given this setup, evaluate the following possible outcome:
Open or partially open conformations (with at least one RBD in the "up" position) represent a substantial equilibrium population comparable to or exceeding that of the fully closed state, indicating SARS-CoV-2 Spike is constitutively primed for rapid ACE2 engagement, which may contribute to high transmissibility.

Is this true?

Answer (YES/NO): NO